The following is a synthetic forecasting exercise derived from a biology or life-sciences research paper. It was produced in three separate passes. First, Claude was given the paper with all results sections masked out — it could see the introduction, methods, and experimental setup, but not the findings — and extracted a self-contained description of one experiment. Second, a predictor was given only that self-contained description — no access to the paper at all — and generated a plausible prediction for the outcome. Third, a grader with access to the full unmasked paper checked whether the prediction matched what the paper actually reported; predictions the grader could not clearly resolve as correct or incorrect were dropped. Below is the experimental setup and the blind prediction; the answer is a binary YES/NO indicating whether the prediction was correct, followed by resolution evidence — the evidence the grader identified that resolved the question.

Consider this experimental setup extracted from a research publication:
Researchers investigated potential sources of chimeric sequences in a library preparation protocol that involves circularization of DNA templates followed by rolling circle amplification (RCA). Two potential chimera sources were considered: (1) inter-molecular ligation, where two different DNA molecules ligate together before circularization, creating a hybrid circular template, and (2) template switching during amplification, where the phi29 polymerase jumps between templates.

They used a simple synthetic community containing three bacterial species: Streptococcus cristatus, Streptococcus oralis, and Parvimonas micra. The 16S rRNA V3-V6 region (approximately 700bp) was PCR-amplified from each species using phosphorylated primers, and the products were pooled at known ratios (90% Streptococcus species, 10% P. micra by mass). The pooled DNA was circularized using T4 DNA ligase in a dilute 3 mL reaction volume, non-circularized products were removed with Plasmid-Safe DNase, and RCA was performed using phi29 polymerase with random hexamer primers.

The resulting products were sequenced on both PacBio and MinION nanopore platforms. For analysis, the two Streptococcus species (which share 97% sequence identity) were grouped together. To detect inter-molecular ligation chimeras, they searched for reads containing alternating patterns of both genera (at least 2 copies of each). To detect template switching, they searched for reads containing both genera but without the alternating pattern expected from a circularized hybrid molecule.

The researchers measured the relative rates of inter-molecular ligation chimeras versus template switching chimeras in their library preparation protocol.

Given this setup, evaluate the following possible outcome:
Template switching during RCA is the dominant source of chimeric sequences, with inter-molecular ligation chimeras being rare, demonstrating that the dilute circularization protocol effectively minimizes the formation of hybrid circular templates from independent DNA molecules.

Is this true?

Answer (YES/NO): YES